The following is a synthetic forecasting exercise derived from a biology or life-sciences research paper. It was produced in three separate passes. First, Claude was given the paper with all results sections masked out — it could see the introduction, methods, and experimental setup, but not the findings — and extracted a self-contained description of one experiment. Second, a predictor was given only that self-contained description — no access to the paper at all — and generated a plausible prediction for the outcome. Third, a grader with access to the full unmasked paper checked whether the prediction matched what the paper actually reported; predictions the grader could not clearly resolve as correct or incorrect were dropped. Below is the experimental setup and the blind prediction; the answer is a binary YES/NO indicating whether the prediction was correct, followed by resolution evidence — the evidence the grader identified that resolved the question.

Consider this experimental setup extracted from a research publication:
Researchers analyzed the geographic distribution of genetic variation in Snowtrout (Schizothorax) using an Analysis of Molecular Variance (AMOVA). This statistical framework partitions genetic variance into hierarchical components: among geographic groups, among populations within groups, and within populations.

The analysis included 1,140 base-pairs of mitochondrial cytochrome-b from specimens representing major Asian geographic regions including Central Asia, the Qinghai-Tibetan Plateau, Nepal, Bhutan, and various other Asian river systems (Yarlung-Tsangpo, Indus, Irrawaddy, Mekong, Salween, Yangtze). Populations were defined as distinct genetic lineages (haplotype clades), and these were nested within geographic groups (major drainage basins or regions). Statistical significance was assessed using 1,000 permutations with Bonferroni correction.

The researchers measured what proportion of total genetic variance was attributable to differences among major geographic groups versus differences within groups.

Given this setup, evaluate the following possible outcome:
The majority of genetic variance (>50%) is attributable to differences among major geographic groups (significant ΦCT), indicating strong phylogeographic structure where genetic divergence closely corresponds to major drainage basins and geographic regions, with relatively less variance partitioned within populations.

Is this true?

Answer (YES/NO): YES